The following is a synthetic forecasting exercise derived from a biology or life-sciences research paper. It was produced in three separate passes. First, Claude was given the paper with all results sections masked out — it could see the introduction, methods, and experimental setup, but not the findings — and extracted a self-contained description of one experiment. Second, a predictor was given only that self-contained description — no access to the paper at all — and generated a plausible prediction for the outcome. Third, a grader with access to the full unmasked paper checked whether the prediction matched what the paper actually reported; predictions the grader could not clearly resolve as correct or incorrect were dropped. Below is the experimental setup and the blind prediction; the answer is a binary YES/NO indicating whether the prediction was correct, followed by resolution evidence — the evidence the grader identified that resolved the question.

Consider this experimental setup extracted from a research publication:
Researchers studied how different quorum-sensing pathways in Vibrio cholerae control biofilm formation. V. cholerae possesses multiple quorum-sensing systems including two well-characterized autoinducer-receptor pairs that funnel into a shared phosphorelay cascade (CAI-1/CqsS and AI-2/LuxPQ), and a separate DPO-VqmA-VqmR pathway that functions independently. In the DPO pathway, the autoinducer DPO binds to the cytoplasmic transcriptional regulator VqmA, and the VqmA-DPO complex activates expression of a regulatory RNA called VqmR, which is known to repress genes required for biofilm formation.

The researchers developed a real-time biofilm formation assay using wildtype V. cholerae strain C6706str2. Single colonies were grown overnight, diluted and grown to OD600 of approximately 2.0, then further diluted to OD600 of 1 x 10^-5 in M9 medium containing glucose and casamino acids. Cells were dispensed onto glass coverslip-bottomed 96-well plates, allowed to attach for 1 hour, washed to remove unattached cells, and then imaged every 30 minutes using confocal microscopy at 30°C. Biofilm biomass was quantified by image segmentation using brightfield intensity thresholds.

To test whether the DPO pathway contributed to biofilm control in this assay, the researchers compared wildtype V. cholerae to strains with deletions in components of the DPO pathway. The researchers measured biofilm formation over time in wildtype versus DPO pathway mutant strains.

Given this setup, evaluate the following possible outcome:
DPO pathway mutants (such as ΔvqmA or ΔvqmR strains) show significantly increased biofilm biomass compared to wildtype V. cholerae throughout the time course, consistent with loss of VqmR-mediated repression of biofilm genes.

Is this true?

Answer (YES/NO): NO